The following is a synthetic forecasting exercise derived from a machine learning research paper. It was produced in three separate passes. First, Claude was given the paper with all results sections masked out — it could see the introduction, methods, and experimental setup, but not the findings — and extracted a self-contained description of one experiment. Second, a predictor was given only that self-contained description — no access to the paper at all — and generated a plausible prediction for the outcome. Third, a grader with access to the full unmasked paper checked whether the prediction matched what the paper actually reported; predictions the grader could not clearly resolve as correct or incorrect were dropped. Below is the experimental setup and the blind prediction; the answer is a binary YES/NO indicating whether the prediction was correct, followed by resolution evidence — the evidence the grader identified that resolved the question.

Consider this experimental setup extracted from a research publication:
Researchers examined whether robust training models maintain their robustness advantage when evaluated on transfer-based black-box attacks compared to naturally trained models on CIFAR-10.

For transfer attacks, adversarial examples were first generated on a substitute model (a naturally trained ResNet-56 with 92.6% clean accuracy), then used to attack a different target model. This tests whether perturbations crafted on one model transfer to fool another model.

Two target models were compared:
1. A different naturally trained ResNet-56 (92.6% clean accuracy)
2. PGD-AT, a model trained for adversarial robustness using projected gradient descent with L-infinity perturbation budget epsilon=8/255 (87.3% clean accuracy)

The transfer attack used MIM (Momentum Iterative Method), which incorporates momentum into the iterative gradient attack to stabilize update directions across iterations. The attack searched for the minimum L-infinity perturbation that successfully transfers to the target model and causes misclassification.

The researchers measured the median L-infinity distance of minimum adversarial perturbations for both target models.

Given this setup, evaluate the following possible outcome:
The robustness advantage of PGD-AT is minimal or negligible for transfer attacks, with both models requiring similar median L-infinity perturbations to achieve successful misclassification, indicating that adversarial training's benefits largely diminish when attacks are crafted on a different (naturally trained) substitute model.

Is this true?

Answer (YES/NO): YES